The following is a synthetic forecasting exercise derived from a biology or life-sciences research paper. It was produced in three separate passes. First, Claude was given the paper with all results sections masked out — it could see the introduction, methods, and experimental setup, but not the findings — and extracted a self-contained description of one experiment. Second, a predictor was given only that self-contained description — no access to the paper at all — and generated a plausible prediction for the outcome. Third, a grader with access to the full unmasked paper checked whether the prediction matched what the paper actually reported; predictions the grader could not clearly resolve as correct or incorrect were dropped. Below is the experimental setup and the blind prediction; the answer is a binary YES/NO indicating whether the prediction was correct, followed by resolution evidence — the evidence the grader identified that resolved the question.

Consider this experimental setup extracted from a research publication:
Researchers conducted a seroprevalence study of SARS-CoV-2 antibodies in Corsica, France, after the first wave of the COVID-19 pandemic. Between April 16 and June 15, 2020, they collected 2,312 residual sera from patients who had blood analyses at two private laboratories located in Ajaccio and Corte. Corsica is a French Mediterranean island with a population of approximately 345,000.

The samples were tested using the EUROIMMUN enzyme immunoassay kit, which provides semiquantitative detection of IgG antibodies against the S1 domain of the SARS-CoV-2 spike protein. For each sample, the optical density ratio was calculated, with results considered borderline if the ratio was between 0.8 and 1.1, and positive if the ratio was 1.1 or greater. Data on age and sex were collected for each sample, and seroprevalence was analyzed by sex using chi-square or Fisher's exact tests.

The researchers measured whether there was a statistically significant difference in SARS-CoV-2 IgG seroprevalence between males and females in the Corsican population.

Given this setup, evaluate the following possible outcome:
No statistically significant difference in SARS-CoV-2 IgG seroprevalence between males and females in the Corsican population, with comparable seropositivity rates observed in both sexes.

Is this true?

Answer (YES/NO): YES